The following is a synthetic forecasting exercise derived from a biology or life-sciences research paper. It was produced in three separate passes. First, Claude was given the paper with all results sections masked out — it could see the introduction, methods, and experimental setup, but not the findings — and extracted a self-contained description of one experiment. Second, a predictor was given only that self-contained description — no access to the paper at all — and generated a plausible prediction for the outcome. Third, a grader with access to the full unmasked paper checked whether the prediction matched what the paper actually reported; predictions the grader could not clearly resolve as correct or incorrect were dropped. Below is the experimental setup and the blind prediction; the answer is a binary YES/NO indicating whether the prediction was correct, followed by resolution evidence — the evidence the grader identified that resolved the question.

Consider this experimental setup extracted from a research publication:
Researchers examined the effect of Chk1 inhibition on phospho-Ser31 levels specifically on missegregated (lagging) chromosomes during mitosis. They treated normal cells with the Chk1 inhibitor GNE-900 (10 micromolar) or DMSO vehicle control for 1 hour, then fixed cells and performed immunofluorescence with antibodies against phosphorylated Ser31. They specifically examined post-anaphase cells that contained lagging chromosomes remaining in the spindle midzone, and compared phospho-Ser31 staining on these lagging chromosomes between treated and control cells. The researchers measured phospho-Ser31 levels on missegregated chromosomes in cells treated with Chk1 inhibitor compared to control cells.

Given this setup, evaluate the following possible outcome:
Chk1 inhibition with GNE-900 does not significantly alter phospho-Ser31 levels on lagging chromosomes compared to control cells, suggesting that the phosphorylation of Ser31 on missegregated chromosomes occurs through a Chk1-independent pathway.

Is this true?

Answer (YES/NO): NO